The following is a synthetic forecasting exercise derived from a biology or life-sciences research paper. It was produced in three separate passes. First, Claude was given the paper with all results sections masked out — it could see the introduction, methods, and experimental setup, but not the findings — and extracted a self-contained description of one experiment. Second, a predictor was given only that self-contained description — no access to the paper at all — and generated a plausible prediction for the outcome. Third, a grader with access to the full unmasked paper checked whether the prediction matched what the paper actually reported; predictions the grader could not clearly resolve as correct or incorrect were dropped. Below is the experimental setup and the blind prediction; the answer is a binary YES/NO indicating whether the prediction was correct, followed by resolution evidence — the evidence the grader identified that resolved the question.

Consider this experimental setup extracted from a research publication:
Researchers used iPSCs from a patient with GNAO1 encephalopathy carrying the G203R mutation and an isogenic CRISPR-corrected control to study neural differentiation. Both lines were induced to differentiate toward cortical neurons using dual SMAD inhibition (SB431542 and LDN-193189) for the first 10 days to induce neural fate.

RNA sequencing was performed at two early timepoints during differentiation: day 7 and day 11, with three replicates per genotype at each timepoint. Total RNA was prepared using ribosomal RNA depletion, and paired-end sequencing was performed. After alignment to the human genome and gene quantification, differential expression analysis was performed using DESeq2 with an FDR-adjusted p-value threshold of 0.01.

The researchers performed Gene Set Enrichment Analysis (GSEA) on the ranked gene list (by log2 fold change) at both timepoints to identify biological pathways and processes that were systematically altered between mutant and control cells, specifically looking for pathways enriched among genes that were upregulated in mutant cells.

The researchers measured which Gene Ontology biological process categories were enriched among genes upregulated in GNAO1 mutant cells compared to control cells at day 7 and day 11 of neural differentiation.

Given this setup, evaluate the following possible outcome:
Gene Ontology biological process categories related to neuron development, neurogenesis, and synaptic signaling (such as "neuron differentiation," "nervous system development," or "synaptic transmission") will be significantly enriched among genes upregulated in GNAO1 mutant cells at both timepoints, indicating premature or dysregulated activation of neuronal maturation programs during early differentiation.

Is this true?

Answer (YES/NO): NO